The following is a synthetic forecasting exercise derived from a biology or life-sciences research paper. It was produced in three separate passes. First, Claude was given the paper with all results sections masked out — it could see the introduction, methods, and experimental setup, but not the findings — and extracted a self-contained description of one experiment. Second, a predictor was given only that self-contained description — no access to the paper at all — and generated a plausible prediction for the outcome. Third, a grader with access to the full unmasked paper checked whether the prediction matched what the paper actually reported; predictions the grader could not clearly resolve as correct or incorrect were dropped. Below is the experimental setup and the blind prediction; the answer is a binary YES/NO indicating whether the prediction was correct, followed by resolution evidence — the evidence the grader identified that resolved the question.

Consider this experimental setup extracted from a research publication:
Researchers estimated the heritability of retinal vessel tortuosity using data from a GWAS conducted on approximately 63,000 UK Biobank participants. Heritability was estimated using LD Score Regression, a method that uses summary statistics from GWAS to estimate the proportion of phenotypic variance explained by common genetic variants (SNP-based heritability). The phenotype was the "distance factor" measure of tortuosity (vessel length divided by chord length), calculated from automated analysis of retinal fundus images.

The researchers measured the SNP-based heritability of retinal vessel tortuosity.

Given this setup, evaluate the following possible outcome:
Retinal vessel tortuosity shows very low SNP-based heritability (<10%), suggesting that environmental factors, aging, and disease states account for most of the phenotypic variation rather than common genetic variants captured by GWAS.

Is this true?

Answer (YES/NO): NO